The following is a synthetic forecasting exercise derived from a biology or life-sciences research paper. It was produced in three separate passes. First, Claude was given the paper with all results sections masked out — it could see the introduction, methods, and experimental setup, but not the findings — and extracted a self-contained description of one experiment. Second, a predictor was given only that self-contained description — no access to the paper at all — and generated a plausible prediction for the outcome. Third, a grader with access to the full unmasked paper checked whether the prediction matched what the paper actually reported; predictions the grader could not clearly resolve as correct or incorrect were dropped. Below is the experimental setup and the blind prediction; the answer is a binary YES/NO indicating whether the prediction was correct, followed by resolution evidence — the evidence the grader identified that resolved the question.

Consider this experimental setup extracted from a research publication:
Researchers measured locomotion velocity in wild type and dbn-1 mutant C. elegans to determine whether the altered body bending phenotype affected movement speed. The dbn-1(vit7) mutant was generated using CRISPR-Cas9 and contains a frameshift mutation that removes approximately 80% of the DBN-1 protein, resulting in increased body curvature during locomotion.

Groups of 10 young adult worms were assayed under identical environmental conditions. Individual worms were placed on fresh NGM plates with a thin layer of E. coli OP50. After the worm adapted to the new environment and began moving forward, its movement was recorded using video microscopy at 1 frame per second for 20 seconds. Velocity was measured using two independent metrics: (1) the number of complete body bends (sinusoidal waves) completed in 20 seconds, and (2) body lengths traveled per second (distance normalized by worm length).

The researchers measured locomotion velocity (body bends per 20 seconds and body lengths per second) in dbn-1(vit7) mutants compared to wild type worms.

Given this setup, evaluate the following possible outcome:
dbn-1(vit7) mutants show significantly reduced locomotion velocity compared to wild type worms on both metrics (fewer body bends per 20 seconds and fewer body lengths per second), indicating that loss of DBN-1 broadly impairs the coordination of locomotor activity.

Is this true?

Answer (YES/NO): NO